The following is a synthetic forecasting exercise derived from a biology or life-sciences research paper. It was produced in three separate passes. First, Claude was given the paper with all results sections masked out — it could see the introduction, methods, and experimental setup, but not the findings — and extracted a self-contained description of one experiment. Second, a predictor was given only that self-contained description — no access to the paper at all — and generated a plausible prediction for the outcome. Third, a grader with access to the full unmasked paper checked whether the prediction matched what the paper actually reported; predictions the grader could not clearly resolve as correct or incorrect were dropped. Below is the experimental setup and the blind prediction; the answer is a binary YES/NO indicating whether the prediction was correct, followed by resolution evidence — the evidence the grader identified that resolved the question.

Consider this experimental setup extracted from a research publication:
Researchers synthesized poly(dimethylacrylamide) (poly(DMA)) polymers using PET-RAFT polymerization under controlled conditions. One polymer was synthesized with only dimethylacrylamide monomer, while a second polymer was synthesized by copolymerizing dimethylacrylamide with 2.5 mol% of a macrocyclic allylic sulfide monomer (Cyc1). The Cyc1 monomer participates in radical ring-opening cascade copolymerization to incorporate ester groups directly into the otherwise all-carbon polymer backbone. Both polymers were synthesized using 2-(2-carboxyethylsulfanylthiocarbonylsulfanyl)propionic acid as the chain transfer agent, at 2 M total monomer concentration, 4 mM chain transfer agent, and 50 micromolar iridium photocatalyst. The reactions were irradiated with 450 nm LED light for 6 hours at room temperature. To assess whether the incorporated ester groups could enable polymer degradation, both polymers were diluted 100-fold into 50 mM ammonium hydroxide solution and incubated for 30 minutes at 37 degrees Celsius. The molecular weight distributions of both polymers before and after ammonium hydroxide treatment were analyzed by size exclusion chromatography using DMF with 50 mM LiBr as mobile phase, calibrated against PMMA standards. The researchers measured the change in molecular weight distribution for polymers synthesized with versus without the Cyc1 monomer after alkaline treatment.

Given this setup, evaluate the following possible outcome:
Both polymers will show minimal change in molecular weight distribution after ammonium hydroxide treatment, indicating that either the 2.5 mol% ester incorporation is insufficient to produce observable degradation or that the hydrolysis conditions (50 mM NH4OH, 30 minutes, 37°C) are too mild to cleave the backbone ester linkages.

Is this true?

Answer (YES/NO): NO